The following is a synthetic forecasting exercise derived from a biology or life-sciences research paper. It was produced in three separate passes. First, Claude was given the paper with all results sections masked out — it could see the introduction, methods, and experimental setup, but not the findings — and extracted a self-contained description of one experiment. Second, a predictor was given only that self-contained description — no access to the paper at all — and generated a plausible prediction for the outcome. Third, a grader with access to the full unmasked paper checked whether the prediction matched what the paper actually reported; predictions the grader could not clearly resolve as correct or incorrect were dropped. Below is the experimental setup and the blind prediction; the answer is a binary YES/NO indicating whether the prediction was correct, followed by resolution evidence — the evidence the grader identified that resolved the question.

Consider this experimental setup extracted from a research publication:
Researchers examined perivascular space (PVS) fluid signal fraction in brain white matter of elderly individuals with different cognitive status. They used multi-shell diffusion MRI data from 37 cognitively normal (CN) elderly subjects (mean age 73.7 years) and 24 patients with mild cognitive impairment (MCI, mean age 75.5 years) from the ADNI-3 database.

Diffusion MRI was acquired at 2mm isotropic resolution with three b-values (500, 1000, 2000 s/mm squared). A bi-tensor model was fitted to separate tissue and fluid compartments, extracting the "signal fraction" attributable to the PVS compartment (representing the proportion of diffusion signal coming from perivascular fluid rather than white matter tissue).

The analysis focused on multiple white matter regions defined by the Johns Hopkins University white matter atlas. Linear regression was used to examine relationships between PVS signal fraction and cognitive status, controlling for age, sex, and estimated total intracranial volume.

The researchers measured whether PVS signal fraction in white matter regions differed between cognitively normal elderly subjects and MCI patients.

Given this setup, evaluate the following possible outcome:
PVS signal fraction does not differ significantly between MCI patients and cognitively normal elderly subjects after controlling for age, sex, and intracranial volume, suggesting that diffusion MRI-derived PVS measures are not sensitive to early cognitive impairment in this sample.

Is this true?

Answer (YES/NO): NO